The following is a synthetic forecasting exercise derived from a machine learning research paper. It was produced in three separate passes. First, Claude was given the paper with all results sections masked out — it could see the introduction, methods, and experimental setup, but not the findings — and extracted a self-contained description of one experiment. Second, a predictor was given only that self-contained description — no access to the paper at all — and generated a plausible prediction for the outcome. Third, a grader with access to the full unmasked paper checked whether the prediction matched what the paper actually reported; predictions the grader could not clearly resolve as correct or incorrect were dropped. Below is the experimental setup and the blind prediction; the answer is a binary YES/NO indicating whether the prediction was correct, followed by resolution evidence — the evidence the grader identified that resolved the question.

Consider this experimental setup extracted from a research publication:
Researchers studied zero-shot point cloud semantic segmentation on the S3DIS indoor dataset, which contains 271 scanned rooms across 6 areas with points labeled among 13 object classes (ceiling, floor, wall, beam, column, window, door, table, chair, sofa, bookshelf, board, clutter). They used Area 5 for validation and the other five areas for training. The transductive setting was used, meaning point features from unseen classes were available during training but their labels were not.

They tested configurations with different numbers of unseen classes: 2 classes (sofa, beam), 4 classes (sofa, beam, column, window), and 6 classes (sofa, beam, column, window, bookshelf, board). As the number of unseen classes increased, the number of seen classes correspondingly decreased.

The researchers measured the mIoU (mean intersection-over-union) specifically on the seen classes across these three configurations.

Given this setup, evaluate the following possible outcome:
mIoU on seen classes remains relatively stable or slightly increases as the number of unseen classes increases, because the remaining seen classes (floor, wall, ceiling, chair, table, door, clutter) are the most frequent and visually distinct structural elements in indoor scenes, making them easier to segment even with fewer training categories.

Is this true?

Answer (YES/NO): NO